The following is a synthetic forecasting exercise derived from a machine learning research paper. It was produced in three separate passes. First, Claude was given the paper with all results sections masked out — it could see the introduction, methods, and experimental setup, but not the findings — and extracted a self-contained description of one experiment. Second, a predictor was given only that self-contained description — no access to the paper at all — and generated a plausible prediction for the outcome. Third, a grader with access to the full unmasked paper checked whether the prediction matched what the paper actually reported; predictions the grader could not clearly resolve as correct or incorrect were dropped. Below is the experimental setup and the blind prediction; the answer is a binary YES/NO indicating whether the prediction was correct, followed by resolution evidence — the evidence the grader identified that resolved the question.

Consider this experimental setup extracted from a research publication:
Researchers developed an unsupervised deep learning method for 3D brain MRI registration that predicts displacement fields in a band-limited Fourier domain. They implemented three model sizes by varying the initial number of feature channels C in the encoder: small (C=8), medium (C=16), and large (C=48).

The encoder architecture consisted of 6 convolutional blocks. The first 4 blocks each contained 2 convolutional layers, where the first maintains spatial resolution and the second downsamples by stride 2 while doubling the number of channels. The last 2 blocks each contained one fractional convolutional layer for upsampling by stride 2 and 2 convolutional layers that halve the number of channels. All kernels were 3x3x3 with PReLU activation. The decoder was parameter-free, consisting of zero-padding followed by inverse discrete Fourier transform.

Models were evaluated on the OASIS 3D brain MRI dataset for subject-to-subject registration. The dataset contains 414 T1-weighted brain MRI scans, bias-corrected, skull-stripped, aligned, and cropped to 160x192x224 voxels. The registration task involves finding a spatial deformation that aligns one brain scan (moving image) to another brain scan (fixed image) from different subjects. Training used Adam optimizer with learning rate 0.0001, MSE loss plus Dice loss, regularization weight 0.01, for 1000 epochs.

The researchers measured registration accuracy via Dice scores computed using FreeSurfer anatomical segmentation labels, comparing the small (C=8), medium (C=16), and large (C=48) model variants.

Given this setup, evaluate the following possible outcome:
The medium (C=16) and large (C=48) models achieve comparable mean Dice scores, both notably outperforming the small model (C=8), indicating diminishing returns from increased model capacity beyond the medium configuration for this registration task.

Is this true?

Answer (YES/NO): NO